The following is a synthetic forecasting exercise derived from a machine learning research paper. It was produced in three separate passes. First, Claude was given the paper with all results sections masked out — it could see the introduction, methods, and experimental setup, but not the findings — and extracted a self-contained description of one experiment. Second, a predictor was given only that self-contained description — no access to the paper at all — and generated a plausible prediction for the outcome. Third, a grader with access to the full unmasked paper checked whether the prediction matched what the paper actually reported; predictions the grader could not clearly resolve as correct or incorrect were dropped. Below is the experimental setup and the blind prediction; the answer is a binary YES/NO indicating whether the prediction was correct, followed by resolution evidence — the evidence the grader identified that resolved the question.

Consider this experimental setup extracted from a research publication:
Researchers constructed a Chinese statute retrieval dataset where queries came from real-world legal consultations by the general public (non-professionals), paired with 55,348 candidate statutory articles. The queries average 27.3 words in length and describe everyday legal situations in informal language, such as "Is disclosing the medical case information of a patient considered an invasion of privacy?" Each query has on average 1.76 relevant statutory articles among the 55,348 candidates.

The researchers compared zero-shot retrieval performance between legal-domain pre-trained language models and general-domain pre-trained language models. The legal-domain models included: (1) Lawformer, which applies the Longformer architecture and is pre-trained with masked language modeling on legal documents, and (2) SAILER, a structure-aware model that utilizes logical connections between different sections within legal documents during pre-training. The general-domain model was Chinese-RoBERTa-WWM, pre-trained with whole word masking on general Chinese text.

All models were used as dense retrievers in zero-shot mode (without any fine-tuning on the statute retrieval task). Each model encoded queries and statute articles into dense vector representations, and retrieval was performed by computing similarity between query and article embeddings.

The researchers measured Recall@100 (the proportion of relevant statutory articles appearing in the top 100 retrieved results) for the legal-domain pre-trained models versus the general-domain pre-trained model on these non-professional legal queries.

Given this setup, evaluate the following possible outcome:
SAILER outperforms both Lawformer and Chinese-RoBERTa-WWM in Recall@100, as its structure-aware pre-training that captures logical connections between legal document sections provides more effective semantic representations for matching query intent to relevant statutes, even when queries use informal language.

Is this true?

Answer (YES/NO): NO